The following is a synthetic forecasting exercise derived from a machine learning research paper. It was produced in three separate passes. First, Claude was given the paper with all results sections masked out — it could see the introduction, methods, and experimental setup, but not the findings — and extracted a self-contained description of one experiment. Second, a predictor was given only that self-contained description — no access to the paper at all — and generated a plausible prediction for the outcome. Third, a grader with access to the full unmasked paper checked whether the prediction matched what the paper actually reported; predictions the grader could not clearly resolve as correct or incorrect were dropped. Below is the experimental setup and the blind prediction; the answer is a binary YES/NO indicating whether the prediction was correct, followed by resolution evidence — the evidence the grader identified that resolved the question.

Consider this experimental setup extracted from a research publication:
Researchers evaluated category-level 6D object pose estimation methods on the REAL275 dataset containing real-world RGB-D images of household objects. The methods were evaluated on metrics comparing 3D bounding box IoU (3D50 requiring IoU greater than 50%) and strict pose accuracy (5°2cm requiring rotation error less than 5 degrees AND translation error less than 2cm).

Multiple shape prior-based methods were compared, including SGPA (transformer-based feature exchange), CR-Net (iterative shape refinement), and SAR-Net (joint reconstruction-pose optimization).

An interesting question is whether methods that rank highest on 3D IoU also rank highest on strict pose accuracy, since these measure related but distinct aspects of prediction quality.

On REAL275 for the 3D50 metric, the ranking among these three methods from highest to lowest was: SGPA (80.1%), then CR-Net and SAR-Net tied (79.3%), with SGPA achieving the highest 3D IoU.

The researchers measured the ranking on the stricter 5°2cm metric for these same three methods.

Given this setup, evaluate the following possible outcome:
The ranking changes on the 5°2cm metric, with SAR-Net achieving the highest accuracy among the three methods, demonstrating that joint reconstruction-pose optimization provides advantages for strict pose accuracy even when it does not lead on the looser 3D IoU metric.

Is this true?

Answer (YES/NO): NO